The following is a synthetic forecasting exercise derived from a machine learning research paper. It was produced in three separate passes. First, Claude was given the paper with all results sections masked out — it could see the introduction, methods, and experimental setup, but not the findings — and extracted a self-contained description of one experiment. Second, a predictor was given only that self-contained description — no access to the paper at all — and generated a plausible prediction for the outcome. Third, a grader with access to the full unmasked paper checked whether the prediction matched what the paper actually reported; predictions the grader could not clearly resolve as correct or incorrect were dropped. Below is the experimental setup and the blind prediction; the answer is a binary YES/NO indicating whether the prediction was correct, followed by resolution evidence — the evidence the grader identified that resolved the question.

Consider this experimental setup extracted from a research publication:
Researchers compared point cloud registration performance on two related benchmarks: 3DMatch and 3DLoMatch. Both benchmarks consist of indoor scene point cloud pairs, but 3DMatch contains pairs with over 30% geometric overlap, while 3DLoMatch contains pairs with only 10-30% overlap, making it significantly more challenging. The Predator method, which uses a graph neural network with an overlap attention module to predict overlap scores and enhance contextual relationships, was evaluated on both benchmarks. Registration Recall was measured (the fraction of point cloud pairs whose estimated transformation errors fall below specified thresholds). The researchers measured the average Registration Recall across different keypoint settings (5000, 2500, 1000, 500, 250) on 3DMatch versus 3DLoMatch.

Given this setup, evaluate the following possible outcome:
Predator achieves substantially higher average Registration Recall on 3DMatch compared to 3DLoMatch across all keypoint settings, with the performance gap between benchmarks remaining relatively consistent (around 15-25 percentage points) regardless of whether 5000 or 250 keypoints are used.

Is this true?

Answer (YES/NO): NO